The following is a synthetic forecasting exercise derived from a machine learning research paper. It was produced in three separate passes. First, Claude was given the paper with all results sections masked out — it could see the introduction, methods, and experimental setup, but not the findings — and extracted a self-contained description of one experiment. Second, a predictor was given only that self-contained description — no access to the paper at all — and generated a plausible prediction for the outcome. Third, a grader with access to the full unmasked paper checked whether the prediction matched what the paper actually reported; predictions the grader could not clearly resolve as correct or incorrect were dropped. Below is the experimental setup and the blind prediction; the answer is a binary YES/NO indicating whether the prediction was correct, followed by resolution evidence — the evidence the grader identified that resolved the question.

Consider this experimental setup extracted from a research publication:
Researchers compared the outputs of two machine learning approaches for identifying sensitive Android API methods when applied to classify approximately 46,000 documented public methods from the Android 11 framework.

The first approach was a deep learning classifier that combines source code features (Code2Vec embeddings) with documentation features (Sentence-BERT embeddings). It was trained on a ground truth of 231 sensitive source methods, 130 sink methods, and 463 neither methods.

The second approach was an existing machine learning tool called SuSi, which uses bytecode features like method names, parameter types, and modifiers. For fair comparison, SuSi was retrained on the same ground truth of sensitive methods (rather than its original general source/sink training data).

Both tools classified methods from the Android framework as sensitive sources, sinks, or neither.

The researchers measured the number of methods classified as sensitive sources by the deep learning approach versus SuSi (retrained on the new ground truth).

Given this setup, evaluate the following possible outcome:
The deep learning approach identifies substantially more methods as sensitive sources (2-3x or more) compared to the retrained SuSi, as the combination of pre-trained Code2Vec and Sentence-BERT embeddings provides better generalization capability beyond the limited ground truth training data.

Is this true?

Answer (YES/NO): NO